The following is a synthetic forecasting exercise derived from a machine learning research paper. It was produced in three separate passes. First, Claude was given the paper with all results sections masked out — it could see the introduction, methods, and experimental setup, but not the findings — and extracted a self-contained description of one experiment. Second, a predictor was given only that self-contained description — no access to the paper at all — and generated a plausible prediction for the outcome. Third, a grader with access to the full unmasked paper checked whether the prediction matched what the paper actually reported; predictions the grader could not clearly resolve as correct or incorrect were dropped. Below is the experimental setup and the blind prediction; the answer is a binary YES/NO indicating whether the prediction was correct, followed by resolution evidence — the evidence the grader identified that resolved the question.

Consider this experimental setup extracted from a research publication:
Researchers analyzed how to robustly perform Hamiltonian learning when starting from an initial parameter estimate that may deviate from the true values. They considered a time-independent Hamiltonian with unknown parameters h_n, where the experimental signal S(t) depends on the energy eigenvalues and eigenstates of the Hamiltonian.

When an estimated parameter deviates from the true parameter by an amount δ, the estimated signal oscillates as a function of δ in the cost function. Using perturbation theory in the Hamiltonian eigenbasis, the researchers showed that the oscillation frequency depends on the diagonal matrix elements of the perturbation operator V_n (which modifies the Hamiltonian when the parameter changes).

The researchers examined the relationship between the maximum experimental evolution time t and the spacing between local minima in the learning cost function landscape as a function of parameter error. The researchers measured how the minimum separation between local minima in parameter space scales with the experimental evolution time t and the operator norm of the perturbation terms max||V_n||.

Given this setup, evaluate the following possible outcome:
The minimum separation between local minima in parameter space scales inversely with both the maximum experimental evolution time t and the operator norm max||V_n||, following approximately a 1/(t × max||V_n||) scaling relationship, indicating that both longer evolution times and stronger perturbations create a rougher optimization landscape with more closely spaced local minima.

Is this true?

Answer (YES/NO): YES